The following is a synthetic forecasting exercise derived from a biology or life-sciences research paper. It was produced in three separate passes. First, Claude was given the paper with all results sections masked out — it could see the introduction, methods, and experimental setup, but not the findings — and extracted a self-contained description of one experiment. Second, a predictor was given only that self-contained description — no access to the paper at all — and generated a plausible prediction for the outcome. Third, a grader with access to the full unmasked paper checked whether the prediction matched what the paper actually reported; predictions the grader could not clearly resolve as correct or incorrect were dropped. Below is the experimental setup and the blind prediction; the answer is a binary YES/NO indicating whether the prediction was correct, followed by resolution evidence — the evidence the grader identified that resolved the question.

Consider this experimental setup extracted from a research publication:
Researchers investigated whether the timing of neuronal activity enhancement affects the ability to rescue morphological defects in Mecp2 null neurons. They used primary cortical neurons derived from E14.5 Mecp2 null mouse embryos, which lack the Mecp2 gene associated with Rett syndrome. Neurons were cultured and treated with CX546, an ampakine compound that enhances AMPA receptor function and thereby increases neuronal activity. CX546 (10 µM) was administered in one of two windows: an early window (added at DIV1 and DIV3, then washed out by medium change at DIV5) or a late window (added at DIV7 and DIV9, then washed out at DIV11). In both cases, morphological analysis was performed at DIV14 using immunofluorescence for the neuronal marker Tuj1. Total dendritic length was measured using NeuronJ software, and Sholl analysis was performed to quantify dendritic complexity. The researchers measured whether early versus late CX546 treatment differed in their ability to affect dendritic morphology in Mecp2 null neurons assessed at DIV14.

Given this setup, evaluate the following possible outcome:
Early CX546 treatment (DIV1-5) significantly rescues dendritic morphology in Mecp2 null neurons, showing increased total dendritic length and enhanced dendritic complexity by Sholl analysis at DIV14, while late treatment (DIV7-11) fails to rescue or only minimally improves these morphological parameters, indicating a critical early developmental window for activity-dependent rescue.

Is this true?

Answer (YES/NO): NO